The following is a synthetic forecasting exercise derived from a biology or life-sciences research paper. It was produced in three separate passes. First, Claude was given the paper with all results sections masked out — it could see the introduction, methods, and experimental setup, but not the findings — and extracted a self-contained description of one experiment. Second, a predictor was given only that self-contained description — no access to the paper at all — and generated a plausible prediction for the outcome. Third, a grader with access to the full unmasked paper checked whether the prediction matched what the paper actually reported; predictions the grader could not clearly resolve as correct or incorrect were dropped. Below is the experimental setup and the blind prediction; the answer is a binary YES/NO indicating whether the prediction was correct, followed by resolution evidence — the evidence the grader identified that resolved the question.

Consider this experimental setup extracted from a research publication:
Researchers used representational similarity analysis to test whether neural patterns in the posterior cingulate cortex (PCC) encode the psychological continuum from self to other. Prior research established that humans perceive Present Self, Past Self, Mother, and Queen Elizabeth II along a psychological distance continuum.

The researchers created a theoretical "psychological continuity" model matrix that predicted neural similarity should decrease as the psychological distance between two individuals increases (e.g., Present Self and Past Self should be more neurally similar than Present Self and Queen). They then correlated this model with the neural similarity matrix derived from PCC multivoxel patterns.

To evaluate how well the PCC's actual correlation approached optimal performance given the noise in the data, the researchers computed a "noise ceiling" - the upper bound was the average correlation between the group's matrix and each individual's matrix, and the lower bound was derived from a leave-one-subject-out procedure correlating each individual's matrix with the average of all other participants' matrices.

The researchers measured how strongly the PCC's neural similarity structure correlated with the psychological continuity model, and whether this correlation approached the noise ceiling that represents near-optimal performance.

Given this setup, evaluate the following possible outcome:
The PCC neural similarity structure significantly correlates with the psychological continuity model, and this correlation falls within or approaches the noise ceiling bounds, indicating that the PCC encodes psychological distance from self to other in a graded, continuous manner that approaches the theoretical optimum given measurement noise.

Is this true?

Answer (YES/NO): NO